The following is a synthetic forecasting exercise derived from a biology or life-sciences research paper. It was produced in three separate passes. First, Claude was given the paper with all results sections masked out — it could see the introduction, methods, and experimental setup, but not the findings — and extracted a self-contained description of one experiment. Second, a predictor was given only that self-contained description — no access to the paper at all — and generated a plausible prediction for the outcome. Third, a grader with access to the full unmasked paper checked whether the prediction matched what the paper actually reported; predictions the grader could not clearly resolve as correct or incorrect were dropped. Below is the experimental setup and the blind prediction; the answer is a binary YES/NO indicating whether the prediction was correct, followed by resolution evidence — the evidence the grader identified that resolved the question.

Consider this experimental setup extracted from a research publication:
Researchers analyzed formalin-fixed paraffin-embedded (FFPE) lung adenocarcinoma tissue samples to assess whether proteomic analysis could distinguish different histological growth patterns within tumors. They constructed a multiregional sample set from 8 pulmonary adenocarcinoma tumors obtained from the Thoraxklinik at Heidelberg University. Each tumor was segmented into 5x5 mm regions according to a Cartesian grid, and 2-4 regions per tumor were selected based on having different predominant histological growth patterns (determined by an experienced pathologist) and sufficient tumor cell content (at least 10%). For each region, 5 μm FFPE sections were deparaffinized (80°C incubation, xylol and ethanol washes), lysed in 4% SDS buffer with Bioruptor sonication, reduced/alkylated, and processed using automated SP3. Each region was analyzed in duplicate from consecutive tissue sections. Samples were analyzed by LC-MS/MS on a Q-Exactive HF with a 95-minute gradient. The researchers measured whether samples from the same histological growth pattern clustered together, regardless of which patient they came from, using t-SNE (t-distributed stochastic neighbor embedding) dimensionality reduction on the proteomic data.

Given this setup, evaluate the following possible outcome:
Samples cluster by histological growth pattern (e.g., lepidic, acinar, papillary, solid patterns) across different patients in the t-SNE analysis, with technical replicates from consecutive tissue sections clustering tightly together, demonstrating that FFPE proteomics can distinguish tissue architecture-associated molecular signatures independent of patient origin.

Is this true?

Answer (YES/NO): NO